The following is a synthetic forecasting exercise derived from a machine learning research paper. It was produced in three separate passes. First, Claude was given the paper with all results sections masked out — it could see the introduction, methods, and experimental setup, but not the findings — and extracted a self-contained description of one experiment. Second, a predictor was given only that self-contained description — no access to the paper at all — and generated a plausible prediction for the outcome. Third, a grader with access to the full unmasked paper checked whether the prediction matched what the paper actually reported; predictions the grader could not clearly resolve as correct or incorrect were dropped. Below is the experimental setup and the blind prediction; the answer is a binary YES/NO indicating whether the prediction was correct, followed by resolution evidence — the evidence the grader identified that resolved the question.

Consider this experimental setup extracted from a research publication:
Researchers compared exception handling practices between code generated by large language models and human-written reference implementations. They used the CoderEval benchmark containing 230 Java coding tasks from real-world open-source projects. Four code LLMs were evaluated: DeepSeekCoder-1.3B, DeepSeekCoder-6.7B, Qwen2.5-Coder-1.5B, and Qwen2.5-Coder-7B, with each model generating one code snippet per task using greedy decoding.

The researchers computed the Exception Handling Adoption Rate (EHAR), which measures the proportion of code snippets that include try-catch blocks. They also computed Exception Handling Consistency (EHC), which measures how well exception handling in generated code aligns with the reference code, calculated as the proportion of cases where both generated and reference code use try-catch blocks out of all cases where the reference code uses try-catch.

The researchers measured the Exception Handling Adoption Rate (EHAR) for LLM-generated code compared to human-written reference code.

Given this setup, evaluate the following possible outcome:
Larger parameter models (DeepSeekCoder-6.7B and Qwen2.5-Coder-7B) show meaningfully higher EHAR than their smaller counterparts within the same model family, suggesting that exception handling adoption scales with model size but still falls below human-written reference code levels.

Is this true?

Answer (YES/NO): NO